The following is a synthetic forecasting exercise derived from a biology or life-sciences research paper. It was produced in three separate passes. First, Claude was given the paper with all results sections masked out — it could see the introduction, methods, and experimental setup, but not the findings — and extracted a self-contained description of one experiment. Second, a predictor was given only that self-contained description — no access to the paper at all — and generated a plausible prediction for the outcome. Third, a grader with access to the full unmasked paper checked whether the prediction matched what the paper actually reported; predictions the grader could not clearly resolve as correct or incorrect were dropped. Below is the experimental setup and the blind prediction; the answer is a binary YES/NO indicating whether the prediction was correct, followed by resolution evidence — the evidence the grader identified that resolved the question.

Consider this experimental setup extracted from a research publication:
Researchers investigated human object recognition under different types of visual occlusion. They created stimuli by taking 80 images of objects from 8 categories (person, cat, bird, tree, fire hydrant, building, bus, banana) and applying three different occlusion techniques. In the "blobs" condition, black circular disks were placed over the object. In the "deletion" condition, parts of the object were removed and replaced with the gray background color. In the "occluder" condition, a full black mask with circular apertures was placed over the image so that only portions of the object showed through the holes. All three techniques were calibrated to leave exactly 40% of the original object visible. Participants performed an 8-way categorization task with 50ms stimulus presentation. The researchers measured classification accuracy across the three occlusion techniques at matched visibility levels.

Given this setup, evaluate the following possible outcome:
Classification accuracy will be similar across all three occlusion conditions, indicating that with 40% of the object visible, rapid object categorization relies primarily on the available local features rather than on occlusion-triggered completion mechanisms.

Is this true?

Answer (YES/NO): NO